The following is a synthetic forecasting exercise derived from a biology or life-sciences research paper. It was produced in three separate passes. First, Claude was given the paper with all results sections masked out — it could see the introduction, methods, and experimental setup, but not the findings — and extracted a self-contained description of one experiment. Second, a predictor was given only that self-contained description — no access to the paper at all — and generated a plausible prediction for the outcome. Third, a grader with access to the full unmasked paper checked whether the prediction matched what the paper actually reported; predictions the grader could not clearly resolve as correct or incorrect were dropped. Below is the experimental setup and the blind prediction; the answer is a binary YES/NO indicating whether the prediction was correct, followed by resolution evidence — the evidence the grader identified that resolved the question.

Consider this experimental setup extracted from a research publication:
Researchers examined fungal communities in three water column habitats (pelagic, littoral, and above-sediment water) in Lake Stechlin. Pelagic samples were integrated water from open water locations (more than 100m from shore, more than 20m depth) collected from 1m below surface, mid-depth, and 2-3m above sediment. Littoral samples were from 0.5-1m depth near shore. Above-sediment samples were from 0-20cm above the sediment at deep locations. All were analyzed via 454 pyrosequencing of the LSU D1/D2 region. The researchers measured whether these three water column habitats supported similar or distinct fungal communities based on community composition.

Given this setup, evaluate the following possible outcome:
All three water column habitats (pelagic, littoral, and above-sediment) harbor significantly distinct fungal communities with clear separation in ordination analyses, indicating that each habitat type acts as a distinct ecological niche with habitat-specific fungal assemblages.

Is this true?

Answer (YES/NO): NO